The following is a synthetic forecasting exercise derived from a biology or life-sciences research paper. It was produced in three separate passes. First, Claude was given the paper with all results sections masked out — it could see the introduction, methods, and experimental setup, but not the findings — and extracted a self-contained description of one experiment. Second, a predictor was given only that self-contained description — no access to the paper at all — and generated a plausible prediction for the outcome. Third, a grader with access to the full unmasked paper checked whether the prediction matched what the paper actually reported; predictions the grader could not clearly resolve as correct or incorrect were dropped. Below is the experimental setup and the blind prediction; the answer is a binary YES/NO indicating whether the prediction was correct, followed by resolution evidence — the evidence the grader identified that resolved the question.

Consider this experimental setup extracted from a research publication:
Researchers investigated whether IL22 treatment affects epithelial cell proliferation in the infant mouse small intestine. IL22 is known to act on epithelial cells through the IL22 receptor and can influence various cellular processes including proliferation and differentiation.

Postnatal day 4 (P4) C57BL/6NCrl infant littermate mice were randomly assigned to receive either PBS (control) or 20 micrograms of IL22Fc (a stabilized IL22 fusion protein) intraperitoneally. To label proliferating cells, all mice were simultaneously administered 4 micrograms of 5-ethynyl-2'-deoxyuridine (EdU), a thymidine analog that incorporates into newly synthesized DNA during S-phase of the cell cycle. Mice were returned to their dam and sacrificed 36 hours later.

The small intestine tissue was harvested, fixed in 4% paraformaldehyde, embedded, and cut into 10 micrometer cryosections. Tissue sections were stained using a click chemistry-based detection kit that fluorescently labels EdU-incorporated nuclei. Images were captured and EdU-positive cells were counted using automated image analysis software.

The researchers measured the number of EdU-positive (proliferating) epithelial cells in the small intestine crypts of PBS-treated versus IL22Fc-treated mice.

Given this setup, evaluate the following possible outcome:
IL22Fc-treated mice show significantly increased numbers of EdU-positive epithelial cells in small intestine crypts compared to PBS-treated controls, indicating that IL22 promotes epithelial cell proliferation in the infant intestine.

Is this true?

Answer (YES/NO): YES